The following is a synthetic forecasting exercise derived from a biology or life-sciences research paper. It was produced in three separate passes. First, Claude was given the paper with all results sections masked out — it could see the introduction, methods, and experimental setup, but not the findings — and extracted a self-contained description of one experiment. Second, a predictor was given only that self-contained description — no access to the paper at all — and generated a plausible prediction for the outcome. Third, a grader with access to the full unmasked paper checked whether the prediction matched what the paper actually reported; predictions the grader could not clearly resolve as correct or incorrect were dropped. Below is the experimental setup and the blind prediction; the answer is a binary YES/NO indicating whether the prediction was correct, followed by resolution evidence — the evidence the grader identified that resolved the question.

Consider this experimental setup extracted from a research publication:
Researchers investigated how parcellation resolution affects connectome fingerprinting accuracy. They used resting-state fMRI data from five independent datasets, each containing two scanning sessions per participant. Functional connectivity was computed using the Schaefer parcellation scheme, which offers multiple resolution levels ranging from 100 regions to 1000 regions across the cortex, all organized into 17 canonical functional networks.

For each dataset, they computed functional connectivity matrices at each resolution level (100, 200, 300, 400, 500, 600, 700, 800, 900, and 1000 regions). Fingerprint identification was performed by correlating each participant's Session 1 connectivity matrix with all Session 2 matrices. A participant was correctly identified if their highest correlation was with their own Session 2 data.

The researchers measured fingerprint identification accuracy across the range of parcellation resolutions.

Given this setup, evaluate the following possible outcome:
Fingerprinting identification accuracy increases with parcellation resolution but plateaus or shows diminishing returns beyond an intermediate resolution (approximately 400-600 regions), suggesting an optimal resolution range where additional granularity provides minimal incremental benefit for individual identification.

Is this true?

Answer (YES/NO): NO